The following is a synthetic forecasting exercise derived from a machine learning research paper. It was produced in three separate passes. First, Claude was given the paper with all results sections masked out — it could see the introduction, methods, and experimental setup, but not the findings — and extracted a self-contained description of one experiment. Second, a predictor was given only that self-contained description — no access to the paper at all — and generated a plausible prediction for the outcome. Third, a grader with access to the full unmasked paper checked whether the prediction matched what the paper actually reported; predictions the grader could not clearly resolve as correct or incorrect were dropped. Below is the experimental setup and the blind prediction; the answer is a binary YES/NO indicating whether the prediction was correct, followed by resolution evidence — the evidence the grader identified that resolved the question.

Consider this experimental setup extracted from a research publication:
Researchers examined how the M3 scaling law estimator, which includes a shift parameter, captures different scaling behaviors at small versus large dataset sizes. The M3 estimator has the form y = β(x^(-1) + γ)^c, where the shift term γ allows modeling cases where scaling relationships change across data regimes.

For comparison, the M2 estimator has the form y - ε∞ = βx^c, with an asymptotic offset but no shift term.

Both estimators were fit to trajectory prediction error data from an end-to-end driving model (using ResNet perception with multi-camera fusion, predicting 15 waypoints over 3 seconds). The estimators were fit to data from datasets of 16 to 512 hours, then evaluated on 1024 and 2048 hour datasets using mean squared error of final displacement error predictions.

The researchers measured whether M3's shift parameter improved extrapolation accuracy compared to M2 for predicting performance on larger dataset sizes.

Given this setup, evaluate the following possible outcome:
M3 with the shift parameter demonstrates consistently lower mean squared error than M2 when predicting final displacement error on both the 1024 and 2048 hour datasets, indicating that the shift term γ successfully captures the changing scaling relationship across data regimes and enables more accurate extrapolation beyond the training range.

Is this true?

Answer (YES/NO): NO